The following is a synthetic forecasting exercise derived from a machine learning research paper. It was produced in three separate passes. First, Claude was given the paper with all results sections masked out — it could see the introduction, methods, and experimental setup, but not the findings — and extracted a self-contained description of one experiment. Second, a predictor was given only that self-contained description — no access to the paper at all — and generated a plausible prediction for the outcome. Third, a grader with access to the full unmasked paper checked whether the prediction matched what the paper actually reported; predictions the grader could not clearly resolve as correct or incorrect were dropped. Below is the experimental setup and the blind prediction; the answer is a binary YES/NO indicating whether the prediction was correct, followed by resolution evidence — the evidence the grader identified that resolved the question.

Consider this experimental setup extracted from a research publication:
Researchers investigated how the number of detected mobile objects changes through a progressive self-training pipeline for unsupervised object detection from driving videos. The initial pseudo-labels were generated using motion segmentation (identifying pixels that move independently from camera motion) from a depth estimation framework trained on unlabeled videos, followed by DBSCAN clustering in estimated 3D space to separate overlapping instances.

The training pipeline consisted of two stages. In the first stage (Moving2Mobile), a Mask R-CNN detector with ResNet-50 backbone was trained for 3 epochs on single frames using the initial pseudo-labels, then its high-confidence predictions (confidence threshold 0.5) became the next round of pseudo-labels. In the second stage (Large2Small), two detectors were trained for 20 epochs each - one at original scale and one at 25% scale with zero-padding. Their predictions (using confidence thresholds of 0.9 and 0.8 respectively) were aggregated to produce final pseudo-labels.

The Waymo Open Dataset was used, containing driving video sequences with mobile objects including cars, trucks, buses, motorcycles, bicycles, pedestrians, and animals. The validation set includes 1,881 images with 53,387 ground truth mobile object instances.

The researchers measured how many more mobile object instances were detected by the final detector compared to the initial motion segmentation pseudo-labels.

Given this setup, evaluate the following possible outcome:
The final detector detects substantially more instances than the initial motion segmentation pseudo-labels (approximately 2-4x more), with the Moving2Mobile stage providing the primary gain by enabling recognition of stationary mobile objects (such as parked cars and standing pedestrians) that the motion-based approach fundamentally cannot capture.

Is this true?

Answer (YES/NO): NO